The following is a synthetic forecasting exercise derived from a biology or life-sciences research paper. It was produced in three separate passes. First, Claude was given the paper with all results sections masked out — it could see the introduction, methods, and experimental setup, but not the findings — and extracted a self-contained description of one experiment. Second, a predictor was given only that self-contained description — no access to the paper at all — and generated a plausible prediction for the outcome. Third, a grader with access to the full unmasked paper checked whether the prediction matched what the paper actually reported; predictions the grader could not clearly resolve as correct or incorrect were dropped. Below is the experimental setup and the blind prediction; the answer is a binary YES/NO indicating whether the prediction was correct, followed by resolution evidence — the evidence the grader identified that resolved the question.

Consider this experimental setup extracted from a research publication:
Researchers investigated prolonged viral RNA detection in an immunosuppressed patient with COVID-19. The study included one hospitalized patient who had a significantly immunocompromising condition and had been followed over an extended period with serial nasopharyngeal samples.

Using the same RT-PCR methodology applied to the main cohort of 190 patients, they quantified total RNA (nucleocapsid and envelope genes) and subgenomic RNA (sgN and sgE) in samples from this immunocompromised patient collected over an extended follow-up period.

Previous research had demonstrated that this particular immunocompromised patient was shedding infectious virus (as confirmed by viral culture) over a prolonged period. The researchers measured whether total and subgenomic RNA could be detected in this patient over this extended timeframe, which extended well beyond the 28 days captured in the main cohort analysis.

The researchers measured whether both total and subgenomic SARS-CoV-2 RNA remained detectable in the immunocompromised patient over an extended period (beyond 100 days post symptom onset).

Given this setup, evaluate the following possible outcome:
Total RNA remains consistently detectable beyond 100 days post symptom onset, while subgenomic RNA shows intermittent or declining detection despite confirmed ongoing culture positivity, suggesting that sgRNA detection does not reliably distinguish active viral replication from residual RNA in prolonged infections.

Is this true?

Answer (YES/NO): NO